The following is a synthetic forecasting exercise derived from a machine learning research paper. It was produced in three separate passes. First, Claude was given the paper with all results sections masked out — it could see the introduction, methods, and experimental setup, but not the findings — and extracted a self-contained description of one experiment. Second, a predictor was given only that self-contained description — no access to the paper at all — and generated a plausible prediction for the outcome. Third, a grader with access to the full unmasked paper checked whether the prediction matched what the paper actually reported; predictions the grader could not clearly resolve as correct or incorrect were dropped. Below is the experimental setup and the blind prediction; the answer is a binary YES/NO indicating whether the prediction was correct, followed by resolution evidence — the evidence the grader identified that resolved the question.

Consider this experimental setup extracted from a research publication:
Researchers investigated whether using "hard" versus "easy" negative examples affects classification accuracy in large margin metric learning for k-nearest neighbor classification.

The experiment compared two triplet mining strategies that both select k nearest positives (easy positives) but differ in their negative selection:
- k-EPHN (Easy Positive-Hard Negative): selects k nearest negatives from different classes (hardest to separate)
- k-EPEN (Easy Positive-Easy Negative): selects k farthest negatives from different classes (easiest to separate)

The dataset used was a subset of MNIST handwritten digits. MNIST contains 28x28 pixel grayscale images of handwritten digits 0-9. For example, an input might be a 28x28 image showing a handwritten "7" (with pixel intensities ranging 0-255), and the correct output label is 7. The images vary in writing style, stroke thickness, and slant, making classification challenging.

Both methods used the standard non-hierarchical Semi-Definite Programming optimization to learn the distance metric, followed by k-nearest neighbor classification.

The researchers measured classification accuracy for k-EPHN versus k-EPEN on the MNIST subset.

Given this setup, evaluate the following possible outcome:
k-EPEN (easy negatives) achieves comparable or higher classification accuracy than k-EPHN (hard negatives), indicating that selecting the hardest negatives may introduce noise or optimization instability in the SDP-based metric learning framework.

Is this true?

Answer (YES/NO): NO